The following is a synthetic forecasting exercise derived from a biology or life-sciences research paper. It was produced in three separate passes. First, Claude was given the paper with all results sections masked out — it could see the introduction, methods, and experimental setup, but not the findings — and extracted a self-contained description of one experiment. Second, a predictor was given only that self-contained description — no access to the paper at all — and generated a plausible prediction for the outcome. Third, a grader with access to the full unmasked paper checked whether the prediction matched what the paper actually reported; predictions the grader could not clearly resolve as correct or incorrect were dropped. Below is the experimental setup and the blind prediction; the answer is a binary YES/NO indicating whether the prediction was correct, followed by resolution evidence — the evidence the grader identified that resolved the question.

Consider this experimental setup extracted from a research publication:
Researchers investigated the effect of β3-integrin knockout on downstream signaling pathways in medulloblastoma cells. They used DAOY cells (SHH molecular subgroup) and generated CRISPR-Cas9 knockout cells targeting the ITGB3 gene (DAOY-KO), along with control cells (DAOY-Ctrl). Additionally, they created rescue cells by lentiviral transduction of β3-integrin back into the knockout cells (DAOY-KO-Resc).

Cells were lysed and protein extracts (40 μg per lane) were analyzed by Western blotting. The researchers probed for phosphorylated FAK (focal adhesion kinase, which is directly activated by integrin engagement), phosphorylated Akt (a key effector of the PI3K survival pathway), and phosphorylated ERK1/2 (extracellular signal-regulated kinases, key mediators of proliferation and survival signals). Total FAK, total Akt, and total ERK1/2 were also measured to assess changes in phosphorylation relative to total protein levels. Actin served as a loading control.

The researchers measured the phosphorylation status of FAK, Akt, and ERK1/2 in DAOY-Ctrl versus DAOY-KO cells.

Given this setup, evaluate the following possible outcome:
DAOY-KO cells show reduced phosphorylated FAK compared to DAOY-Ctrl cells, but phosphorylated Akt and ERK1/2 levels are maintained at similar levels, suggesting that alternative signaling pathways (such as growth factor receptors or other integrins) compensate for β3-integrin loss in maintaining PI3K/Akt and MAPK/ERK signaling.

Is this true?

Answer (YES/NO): NO